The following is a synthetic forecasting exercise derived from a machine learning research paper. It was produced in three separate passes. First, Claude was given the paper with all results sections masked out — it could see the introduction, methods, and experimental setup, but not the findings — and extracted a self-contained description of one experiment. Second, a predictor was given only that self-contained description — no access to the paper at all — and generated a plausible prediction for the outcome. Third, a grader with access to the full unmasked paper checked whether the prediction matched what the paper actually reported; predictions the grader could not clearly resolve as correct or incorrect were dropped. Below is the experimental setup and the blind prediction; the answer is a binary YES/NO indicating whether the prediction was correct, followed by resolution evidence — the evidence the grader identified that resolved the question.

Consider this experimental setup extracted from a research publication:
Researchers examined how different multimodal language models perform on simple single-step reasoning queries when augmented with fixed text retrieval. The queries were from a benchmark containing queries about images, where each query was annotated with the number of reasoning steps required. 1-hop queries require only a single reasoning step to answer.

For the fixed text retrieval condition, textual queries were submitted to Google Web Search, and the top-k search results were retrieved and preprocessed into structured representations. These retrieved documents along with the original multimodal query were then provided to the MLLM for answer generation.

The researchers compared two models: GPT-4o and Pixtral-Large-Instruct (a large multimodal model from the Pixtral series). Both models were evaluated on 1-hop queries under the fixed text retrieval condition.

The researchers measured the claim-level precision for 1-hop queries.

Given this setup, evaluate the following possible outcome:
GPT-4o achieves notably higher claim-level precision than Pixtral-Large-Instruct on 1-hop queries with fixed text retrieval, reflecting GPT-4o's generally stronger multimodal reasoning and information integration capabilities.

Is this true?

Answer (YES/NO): YES